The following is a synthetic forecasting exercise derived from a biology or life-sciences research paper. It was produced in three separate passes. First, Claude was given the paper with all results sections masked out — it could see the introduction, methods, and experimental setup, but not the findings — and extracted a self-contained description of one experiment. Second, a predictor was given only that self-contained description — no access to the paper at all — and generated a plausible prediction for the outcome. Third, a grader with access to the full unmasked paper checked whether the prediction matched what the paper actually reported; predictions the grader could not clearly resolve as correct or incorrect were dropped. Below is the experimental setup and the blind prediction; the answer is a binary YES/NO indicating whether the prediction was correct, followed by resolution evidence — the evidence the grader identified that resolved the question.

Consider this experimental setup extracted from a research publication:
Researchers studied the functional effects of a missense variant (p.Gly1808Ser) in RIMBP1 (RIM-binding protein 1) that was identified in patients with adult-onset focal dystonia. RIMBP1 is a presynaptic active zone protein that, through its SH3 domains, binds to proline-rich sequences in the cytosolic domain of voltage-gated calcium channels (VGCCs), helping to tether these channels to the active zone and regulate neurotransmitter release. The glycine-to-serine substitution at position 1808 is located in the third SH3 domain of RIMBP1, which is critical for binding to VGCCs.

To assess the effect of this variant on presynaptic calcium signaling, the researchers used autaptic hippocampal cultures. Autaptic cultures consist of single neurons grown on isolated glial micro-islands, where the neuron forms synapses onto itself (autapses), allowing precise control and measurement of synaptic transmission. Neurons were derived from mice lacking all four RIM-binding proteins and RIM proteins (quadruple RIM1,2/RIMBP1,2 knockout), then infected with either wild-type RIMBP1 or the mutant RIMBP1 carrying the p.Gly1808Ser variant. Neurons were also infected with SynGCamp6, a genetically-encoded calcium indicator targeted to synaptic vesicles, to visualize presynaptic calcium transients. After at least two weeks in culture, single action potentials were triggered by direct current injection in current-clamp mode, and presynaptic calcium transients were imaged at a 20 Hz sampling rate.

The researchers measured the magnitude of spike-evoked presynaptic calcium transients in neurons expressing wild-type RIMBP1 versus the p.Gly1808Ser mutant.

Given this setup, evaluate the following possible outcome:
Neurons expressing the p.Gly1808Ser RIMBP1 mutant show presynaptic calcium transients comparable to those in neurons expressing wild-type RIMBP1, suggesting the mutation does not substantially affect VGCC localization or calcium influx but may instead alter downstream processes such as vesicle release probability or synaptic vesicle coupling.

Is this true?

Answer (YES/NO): NO